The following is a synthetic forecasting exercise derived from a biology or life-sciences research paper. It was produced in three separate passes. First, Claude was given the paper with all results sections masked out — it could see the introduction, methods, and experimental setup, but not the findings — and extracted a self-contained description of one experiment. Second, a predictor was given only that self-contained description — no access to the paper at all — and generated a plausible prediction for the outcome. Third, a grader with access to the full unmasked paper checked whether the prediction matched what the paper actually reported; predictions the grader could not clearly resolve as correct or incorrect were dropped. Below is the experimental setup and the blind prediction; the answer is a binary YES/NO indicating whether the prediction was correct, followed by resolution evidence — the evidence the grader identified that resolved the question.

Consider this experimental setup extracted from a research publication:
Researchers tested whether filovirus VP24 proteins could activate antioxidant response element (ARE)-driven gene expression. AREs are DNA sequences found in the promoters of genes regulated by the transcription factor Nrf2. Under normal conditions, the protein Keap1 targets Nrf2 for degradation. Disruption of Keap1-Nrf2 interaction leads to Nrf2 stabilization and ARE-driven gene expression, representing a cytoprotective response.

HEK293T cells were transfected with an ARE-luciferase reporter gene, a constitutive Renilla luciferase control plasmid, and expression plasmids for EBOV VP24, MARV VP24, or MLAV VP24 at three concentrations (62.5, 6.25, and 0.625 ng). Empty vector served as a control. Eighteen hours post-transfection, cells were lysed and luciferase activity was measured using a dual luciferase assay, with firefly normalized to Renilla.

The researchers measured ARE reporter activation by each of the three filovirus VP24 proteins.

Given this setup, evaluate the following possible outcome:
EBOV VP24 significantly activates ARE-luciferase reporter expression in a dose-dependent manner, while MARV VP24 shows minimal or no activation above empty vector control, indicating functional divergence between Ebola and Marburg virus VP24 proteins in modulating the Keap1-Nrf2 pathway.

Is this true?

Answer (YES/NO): NO